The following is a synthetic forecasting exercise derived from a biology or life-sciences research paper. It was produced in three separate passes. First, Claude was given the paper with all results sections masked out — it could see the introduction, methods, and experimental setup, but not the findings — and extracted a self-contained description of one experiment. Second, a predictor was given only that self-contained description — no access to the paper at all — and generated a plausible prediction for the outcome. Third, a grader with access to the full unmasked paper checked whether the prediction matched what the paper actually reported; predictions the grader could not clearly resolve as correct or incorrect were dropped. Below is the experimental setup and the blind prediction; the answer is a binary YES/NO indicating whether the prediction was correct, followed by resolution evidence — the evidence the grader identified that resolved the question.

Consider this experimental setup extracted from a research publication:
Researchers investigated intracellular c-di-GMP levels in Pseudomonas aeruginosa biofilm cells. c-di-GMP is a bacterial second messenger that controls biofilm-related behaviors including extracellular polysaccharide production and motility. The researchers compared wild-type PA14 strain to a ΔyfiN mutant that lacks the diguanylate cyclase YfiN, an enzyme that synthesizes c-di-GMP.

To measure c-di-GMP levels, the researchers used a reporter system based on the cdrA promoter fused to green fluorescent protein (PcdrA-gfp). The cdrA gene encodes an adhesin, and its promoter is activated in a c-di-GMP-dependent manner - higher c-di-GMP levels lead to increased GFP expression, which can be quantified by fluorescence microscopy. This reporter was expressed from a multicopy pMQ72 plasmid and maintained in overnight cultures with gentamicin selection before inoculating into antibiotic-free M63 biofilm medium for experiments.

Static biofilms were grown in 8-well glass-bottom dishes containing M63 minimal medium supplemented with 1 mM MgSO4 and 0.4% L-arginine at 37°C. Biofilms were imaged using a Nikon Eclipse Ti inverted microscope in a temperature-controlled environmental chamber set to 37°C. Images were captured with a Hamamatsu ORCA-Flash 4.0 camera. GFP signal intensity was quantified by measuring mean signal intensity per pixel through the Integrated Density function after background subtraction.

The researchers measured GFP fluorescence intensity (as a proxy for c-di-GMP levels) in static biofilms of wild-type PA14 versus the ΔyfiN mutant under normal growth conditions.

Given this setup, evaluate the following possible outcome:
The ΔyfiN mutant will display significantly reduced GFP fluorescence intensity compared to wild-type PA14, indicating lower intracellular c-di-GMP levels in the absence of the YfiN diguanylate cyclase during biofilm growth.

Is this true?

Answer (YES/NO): YES